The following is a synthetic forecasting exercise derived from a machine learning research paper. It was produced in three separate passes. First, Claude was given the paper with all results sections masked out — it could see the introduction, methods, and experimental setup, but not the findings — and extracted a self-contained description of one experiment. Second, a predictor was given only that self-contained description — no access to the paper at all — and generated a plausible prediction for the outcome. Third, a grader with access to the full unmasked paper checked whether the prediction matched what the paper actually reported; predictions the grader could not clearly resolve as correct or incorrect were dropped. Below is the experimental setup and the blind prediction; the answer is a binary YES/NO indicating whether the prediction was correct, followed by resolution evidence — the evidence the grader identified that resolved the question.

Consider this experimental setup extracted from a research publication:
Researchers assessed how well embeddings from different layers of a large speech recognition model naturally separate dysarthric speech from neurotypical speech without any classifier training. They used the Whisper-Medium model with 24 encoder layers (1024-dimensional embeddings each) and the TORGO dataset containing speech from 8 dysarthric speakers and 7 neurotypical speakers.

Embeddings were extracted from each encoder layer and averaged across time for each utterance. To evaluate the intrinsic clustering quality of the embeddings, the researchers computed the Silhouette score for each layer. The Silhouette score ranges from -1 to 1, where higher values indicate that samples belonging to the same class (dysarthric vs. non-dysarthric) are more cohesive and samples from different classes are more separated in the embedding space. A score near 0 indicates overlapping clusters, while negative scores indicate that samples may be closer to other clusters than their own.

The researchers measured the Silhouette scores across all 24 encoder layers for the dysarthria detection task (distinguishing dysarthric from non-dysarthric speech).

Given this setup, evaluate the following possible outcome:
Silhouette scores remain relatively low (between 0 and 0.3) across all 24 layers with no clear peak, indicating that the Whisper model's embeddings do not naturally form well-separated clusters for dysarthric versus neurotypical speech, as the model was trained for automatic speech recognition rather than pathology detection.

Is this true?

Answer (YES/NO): NO